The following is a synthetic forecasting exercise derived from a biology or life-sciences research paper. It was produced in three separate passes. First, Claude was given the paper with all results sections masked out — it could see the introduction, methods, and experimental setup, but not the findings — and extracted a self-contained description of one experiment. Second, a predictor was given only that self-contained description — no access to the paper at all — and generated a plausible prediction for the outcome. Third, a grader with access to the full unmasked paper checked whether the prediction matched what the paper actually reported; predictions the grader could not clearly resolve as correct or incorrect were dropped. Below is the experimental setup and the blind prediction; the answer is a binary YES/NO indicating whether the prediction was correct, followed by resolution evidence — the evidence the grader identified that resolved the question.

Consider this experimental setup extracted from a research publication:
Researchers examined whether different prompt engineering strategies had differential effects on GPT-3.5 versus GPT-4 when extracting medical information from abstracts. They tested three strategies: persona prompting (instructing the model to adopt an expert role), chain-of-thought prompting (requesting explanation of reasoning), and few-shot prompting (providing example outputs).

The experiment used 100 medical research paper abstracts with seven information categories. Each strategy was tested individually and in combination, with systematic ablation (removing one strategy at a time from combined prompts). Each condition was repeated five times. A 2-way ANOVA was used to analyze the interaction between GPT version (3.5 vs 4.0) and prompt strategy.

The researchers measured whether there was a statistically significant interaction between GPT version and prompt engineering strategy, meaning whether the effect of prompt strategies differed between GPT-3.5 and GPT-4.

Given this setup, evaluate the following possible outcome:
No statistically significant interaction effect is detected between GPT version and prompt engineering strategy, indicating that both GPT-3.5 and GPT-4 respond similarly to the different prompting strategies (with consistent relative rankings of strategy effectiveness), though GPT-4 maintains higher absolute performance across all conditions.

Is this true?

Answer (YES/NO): NO